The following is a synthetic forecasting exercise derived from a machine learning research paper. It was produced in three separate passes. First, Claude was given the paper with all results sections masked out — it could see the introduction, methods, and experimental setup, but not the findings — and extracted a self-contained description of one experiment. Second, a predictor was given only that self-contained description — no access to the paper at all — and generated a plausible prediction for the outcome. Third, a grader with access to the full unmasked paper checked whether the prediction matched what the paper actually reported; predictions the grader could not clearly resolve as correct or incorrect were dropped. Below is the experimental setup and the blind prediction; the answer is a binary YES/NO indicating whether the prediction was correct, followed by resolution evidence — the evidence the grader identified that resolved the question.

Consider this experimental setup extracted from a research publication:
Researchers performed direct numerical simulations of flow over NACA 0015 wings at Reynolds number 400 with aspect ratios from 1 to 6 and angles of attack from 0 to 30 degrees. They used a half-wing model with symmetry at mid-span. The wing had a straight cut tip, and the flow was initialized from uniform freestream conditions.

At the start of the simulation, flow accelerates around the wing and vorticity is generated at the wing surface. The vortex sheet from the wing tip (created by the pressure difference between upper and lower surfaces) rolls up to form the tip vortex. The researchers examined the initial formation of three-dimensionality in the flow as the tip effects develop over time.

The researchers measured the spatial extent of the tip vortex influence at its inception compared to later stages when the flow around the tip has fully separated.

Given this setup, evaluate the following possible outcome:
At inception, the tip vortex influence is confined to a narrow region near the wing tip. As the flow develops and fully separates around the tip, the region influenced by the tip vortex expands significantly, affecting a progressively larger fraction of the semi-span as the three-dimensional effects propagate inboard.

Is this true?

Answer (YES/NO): YES